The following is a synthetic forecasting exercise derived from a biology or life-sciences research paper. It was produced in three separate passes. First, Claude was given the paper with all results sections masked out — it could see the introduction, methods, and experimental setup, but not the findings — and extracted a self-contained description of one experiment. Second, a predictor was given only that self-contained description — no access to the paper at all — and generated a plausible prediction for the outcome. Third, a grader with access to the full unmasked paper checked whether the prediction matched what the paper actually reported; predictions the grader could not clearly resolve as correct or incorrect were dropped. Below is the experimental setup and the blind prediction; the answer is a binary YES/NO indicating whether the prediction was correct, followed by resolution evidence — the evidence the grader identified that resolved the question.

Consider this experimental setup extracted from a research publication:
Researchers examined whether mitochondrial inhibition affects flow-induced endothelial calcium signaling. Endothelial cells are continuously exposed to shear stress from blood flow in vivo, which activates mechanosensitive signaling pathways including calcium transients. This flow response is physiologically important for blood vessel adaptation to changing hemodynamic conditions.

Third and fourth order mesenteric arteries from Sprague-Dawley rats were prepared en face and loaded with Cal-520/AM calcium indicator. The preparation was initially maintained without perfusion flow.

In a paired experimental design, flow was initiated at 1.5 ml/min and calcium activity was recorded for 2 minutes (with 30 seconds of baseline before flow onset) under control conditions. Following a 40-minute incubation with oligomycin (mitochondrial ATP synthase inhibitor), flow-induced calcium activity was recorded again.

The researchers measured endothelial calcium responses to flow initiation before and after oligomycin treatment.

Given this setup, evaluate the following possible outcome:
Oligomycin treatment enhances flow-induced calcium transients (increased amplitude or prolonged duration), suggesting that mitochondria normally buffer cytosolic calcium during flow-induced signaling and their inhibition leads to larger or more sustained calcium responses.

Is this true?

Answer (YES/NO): NO